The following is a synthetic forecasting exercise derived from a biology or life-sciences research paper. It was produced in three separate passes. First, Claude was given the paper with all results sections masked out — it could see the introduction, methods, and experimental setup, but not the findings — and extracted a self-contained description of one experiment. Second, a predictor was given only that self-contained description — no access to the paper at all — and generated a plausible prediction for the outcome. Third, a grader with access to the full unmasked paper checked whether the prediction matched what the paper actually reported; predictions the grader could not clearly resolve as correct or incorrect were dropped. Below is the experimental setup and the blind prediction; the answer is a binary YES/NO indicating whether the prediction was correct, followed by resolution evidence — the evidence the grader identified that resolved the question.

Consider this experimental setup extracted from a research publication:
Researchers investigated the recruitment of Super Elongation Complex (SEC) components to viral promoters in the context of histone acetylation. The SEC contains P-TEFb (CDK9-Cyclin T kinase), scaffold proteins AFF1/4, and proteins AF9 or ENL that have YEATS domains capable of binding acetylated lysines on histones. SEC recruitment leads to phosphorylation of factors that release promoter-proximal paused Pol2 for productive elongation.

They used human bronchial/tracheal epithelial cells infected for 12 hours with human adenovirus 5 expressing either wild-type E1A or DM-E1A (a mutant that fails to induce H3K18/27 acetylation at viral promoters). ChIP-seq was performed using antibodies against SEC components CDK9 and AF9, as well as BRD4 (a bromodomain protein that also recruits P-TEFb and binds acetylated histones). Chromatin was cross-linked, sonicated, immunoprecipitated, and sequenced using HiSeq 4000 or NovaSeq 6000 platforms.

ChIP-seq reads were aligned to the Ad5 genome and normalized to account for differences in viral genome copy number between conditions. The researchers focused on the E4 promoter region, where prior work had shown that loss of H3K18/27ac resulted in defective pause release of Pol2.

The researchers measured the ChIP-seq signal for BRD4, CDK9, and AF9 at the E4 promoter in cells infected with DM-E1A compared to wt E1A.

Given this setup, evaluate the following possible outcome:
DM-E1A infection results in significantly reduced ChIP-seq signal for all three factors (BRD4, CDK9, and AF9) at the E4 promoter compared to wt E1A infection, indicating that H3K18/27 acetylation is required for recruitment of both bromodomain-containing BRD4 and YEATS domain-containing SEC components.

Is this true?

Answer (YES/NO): NO